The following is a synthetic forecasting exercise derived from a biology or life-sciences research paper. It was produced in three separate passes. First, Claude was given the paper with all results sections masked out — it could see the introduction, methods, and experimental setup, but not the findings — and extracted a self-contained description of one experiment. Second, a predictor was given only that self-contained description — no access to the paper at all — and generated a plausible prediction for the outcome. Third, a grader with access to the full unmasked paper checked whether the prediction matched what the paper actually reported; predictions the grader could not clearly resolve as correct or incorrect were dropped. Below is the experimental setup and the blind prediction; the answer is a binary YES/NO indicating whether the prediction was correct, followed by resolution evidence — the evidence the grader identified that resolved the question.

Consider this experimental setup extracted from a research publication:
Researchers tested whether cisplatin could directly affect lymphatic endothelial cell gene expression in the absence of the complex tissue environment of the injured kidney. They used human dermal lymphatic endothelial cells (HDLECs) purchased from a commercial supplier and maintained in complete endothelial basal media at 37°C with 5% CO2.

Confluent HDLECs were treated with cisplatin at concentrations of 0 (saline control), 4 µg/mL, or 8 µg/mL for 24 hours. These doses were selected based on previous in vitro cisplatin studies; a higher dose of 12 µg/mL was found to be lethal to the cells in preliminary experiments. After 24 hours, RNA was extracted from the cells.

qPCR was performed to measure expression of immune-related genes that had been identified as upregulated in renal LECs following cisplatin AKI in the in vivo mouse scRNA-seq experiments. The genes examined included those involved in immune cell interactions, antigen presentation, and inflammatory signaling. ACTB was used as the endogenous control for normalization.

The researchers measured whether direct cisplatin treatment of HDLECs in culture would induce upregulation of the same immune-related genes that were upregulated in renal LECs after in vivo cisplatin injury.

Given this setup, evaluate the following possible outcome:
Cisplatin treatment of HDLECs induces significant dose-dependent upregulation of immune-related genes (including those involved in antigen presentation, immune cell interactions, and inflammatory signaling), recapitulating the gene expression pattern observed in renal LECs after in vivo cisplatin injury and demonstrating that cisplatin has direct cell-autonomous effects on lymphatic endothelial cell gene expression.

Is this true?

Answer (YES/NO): NO